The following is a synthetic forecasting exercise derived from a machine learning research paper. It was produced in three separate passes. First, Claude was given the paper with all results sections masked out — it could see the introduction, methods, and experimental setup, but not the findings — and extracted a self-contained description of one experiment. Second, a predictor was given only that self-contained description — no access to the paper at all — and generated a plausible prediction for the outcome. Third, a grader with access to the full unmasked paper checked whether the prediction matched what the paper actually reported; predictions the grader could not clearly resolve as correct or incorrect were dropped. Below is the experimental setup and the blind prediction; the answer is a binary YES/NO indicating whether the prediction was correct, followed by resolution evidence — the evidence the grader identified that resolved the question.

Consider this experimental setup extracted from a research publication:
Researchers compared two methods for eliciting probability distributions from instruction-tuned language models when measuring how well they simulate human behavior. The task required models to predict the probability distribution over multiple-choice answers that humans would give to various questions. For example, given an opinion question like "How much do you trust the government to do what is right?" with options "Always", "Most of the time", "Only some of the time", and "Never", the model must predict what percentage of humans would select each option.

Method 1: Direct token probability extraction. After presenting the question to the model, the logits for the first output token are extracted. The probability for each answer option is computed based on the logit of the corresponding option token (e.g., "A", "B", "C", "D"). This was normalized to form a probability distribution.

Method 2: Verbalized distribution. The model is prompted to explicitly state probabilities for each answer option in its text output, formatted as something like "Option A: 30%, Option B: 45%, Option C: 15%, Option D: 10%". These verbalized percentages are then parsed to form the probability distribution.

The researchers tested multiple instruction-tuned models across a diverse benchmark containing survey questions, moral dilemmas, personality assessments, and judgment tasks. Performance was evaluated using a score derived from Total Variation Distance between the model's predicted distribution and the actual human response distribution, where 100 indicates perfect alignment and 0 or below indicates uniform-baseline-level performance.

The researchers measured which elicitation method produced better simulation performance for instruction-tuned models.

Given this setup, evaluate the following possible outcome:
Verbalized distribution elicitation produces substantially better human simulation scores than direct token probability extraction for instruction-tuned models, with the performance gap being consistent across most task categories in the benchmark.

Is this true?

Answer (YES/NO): YES